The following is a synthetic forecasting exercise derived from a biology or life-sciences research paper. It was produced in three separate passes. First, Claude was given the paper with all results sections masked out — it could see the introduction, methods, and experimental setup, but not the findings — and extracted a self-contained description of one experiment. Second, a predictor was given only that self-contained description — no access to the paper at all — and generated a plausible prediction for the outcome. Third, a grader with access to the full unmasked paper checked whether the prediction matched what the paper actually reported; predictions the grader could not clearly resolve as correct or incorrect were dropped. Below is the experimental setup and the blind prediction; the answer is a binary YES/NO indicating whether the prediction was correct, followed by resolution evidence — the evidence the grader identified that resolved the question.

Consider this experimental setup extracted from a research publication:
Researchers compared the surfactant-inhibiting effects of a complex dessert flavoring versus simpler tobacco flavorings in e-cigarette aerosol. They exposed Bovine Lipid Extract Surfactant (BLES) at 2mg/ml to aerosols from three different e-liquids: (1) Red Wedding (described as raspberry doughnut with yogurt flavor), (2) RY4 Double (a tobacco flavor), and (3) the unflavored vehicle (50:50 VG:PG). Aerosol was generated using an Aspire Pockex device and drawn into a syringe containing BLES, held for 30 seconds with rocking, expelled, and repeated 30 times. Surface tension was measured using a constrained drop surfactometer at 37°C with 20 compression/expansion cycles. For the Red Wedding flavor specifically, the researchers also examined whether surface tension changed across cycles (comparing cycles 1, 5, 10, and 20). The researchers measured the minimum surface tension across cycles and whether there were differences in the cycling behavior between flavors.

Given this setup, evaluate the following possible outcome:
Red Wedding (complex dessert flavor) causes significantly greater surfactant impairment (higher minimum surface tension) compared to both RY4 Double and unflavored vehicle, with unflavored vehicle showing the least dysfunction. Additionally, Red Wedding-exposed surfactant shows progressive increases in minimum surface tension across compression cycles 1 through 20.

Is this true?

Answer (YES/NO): NO